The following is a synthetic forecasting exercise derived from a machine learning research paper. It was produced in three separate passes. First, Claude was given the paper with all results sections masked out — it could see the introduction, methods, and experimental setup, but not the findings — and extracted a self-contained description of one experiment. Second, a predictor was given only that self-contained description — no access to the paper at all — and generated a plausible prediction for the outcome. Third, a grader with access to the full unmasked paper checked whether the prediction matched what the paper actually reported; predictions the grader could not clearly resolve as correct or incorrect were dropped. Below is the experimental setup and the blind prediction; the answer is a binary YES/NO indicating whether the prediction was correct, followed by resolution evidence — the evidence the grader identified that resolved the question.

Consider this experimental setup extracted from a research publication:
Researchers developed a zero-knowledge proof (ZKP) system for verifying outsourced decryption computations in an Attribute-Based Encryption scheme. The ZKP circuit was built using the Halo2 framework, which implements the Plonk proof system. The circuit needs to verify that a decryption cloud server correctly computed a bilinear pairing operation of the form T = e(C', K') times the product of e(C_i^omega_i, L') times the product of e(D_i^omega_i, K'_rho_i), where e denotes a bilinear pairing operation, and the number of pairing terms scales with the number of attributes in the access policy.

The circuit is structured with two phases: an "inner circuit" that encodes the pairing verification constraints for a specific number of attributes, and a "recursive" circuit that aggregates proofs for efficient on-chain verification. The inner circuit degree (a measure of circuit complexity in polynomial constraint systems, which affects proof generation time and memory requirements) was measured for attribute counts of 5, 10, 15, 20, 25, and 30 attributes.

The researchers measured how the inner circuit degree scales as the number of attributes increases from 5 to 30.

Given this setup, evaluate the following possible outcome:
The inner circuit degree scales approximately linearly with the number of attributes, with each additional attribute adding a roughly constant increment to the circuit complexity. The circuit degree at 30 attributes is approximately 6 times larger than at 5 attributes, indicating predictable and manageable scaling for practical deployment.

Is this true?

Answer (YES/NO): NO